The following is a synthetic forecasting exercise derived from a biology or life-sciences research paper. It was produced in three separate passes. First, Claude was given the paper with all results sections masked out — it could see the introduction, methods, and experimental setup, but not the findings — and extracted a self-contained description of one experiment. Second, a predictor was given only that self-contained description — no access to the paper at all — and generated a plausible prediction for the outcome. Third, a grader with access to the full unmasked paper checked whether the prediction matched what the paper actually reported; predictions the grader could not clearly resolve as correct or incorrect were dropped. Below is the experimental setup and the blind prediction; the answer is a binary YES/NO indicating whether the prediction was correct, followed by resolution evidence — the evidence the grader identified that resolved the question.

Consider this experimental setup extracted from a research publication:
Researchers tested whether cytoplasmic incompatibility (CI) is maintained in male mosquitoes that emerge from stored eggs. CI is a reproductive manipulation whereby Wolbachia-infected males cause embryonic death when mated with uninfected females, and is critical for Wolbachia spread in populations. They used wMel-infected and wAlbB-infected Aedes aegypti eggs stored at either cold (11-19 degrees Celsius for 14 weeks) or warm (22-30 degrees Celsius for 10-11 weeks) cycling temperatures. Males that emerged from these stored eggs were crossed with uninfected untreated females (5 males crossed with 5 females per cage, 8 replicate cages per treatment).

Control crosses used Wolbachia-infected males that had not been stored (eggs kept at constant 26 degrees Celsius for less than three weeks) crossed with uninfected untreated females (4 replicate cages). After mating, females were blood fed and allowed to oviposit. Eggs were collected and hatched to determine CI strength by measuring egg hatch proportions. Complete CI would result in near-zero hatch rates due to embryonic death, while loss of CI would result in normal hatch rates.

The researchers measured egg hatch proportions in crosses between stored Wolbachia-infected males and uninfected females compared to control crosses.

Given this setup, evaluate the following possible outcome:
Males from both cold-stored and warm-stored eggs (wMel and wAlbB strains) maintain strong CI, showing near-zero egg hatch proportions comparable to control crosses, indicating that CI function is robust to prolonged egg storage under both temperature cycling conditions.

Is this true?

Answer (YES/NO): NO